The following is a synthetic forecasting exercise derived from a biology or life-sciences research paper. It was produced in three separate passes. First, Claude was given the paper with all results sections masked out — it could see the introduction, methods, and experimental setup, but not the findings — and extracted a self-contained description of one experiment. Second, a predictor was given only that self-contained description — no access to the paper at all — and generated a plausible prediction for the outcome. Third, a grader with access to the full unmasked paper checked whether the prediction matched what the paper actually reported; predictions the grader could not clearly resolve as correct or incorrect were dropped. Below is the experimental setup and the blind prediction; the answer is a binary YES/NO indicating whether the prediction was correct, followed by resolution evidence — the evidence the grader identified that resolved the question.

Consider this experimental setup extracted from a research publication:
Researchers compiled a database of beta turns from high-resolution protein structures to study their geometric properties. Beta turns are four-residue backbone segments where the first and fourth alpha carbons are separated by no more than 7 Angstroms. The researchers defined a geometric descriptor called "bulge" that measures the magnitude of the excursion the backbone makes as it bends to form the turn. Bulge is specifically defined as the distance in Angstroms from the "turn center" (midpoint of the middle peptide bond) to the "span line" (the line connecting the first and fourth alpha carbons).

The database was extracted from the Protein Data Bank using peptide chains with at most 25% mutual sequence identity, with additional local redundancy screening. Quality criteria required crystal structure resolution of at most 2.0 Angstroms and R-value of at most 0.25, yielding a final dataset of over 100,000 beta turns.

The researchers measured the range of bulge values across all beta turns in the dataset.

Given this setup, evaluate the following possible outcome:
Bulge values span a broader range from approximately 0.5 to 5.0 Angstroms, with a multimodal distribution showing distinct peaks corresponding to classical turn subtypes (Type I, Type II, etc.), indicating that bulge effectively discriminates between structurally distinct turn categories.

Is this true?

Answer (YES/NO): NO